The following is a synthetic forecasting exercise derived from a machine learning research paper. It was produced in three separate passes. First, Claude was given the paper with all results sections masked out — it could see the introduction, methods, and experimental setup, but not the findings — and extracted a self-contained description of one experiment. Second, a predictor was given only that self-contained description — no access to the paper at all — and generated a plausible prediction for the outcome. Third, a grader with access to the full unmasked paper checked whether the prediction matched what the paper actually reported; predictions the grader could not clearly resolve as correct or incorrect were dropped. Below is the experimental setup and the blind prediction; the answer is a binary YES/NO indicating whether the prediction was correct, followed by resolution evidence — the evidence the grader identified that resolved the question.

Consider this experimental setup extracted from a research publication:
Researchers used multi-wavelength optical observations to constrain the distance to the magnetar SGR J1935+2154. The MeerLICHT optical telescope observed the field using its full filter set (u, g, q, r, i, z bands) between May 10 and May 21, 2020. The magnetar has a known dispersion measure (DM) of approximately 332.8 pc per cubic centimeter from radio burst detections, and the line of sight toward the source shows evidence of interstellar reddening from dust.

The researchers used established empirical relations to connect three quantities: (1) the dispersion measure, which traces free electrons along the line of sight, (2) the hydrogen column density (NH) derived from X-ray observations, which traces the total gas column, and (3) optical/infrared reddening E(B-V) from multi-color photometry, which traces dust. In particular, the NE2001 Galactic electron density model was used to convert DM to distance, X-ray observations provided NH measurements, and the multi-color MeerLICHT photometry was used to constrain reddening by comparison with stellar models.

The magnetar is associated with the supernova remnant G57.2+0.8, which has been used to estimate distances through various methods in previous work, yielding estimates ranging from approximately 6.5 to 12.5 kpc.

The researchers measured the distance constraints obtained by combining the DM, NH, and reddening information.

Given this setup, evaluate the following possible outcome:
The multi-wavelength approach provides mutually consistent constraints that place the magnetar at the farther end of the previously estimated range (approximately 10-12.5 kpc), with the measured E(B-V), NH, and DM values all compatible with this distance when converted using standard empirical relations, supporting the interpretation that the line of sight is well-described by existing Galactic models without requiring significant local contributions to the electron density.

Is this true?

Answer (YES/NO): NO